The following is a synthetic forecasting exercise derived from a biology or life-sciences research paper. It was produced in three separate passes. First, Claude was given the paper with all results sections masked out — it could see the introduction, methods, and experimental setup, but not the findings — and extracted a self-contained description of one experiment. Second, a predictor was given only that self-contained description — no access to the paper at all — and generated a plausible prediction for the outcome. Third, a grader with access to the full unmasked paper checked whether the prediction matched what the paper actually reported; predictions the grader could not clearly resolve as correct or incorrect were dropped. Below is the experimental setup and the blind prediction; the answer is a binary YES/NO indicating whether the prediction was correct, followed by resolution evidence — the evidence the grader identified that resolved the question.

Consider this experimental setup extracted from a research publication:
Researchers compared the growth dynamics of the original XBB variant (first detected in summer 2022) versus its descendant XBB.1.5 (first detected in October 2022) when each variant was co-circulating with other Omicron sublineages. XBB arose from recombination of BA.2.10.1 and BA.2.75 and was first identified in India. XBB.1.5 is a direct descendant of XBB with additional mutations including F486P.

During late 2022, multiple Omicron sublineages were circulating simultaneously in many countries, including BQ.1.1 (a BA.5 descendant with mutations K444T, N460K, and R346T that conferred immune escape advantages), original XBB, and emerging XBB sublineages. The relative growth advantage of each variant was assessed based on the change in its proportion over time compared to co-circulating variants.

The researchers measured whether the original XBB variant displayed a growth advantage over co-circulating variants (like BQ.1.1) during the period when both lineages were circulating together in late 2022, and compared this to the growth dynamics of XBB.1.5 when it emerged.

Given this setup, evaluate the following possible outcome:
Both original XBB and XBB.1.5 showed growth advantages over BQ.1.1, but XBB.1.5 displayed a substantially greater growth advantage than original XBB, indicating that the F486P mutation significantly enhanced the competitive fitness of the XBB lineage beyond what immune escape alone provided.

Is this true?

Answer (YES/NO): NO